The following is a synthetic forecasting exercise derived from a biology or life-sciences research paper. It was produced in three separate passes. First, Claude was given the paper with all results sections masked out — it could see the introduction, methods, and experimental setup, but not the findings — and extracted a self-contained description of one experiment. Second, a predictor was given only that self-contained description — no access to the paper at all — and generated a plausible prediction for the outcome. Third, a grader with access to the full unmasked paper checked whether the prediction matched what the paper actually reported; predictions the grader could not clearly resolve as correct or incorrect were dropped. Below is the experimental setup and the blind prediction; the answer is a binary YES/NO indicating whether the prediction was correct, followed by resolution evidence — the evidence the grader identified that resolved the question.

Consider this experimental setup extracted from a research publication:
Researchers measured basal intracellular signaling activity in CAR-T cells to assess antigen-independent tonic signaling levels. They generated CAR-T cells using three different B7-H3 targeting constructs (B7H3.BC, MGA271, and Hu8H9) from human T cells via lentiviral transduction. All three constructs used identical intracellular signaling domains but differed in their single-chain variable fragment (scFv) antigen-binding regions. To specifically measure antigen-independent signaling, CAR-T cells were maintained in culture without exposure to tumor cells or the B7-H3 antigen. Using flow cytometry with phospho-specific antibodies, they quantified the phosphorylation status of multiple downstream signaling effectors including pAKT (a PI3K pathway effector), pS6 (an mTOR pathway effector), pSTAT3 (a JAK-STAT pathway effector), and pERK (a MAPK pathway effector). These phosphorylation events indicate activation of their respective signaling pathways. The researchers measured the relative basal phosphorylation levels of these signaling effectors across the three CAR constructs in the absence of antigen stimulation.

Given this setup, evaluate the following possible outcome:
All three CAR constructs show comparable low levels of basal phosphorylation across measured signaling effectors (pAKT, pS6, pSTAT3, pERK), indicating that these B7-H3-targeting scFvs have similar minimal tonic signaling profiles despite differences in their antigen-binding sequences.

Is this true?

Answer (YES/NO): NO